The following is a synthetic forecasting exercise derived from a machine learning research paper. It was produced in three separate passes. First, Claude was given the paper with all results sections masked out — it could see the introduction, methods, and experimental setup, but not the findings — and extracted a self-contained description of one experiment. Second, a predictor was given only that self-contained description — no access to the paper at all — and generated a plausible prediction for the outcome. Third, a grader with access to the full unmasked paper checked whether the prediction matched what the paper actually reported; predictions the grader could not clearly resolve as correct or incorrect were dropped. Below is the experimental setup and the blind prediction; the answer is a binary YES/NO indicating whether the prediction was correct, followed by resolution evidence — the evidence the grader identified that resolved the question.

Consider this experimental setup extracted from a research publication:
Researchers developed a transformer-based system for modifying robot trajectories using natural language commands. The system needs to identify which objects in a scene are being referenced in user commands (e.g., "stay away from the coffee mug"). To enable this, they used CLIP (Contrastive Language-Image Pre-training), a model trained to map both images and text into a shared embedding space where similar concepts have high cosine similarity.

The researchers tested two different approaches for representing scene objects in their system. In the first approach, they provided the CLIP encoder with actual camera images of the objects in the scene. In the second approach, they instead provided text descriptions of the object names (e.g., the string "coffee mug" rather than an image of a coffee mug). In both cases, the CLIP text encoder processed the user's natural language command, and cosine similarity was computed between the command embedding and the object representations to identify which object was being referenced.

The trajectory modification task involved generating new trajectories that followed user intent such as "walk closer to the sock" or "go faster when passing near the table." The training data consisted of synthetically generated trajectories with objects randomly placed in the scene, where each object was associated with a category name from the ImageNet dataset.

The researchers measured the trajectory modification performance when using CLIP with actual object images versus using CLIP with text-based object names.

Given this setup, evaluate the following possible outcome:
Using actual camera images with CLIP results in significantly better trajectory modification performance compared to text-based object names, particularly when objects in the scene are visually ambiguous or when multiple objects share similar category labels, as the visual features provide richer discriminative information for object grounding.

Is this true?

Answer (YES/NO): NO